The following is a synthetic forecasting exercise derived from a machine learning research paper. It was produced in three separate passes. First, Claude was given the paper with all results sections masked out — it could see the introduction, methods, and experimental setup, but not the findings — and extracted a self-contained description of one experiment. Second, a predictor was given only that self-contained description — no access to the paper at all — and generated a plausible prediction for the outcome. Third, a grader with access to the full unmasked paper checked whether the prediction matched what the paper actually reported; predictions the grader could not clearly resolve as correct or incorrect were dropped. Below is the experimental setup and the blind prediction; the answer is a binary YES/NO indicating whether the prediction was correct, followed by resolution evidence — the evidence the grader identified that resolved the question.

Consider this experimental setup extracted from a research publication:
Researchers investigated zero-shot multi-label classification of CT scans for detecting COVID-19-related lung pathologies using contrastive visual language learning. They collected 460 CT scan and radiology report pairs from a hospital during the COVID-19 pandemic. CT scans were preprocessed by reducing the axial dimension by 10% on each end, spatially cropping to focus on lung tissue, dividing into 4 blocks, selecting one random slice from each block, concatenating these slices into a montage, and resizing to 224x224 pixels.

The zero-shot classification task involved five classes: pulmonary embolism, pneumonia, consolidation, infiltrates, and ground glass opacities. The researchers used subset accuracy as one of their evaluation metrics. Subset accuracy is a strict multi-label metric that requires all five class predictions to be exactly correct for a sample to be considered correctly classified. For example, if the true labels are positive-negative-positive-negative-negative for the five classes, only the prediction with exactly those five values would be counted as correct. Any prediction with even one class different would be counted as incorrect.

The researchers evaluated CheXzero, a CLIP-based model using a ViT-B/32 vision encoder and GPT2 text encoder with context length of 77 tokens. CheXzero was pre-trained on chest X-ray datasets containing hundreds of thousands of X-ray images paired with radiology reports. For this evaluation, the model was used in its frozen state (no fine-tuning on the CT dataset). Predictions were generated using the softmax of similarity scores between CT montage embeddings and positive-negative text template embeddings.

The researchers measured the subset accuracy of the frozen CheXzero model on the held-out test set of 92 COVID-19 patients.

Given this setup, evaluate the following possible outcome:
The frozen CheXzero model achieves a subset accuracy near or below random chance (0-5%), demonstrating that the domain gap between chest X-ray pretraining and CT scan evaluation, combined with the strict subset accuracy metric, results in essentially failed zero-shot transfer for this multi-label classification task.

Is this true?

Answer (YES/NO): YES